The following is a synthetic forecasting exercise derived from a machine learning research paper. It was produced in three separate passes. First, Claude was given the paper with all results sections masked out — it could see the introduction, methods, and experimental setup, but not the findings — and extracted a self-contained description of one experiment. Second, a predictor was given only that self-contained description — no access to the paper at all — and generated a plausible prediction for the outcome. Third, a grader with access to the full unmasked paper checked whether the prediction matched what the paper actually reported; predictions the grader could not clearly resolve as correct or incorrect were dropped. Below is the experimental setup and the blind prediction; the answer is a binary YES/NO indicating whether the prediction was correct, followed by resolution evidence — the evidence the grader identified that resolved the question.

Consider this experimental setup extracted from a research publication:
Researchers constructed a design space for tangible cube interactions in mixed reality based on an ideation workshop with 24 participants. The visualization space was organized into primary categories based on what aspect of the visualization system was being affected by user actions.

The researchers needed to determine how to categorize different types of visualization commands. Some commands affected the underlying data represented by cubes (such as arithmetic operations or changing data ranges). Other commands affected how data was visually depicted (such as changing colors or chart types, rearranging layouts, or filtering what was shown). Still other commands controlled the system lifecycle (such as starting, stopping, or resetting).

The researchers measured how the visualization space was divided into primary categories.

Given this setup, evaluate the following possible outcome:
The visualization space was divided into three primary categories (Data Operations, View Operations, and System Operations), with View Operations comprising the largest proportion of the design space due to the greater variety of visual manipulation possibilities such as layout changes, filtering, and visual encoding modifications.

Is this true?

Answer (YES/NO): YES